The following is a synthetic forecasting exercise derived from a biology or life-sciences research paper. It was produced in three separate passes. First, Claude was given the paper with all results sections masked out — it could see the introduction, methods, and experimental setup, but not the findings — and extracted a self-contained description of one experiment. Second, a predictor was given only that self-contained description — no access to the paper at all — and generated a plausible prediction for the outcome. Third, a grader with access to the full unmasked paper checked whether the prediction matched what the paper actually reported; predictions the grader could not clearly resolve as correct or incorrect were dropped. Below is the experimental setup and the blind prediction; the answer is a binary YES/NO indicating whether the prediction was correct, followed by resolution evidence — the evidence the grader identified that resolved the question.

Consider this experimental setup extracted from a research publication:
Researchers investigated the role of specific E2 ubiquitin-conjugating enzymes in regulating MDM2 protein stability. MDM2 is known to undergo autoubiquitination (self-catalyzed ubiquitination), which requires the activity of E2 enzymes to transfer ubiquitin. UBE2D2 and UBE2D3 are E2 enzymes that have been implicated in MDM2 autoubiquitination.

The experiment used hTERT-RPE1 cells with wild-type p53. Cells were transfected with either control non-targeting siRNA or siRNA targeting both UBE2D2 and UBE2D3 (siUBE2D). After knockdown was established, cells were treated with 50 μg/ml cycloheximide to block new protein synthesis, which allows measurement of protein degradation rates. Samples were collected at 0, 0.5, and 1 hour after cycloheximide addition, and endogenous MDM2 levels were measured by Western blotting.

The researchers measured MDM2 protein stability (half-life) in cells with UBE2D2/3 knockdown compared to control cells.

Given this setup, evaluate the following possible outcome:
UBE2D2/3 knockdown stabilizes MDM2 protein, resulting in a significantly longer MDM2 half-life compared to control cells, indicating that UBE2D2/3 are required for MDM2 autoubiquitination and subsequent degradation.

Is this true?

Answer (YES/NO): YES